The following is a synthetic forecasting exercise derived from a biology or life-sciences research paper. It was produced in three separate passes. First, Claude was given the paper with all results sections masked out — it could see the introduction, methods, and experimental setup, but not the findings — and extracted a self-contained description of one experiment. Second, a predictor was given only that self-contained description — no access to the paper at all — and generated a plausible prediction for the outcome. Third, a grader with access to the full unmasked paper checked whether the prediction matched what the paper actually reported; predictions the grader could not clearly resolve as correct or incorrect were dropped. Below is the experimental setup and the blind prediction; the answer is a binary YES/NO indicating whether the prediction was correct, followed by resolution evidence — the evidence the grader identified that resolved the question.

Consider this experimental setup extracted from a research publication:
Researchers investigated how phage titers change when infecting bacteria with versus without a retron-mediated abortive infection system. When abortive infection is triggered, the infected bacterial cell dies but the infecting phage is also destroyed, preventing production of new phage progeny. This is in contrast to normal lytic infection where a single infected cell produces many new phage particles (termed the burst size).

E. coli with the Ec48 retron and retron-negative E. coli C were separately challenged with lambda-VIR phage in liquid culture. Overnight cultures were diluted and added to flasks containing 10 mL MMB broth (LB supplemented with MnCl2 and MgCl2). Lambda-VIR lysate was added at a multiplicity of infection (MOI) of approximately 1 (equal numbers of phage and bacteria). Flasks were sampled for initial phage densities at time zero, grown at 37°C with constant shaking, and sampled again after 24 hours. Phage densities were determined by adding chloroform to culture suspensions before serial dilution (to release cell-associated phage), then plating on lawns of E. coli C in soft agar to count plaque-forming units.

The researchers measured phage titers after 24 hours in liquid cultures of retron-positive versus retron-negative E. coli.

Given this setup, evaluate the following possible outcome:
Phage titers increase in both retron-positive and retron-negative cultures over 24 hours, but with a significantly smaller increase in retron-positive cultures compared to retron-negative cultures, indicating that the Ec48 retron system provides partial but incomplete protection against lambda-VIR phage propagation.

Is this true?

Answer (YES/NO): NO